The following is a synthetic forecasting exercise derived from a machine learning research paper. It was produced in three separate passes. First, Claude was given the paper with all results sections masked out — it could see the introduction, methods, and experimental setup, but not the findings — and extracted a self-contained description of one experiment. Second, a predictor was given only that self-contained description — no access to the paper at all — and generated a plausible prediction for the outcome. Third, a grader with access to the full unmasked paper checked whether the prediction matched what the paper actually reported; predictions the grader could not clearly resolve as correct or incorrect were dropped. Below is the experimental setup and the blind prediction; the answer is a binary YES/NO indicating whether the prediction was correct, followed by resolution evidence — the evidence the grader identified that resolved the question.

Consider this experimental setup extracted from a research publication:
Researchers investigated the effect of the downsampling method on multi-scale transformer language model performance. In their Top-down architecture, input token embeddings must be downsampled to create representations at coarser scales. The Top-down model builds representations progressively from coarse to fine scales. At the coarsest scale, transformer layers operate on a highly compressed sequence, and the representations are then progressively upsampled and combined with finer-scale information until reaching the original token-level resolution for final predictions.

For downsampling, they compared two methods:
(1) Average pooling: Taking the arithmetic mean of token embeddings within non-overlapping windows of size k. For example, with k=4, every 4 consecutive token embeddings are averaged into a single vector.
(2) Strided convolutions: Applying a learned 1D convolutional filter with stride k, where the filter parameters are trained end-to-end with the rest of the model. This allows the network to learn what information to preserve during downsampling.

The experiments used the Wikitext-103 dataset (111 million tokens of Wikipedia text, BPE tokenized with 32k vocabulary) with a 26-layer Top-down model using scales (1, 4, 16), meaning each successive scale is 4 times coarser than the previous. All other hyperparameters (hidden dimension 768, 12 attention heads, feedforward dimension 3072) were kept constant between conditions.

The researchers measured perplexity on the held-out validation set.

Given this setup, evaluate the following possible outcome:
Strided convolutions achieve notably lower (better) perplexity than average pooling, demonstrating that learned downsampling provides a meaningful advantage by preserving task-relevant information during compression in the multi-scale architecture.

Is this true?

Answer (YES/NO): NO